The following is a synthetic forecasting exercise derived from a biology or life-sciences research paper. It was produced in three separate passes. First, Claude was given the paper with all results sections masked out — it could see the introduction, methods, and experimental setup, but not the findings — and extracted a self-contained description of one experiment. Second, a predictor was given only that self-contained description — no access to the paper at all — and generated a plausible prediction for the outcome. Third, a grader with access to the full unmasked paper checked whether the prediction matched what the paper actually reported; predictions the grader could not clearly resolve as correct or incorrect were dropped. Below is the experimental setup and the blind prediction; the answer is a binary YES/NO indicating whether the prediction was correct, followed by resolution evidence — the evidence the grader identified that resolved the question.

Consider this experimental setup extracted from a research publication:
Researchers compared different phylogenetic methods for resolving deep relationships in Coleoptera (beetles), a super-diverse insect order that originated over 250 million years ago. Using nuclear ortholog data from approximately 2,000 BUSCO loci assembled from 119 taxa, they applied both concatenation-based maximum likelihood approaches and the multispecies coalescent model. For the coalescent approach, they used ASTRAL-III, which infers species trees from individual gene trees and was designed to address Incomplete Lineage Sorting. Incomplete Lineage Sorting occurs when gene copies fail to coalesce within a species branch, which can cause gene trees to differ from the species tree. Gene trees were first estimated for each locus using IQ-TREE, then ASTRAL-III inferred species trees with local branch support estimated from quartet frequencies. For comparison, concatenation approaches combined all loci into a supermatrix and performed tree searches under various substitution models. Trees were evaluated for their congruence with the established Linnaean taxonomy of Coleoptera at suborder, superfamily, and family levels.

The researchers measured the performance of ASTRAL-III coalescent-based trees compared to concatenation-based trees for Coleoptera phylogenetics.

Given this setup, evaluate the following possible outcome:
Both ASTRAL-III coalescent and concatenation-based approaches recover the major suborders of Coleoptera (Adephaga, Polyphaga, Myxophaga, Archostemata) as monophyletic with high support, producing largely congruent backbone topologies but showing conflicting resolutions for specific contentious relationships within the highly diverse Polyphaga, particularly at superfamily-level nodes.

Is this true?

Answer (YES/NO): NO